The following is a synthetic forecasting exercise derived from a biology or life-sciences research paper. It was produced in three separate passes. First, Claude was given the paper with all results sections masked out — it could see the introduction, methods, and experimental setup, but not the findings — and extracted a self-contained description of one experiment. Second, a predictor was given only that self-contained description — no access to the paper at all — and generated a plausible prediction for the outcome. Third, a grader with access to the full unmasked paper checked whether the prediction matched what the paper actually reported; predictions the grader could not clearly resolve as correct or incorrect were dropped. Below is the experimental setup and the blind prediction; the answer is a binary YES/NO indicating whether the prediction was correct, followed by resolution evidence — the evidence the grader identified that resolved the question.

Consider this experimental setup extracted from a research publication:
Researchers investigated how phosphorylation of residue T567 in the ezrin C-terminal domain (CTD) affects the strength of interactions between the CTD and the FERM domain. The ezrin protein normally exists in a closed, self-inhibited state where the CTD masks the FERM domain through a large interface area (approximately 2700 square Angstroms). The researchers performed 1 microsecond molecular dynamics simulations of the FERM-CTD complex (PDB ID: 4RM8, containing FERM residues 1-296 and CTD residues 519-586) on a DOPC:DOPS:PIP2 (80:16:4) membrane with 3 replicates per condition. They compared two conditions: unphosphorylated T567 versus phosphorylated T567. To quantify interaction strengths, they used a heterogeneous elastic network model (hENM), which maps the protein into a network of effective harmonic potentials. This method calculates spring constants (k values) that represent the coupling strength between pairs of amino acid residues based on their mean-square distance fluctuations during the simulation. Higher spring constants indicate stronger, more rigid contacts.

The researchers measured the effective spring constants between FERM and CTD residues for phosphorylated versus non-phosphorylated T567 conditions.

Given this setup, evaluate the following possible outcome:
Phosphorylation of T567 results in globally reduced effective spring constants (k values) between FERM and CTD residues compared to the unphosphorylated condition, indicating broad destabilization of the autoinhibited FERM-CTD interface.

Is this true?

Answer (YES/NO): YES